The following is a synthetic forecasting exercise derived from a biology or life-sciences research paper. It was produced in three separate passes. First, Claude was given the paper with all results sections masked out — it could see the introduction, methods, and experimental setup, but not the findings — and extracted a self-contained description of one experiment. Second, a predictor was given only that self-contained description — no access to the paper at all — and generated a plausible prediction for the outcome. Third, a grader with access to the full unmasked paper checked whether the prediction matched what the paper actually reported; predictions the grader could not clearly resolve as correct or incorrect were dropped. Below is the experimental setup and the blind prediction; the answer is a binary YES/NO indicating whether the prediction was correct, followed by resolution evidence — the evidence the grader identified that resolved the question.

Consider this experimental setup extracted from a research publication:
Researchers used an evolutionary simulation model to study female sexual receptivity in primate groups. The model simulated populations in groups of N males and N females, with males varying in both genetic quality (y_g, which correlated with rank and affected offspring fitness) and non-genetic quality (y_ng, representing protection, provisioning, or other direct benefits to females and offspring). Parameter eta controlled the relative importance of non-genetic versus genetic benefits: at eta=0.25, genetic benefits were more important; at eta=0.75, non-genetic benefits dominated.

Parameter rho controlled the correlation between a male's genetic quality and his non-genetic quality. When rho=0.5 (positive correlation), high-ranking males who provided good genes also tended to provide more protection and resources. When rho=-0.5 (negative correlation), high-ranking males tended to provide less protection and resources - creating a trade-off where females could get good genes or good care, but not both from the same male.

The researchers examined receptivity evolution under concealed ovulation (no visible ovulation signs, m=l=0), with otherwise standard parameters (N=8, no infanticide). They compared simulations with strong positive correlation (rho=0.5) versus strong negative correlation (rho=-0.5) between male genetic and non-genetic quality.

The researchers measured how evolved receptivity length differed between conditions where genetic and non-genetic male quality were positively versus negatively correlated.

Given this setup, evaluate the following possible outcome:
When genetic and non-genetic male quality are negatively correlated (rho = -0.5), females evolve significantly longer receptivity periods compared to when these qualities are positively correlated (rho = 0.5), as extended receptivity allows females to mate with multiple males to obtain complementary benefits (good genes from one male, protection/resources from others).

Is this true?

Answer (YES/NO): NO